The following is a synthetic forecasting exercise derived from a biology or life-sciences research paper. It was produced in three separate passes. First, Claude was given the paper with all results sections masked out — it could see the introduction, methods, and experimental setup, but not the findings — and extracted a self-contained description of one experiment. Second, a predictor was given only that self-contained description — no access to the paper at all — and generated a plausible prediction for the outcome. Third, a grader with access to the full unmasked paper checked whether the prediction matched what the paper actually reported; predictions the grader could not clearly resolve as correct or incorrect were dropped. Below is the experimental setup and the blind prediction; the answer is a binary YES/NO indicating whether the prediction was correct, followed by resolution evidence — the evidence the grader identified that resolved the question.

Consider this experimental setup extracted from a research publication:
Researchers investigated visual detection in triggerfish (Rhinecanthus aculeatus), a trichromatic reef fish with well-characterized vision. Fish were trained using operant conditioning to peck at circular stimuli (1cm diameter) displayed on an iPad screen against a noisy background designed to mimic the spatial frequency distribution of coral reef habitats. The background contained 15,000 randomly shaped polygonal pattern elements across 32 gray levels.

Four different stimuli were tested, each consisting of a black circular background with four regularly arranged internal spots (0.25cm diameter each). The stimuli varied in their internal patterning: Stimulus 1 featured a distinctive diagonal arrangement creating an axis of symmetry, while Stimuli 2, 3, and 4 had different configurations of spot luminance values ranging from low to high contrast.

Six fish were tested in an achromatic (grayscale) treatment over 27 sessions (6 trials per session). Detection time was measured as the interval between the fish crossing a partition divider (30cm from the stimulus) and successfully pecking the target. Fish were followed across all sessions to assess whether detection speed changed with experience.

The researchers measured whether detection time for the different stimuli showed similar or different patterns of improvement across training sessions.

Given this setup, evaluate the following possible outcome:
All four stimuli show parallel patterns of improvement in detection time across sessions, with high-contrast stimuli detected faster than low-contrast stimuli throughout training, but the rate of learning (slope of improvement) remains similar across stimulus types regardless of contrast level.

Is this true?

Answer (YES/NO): NO